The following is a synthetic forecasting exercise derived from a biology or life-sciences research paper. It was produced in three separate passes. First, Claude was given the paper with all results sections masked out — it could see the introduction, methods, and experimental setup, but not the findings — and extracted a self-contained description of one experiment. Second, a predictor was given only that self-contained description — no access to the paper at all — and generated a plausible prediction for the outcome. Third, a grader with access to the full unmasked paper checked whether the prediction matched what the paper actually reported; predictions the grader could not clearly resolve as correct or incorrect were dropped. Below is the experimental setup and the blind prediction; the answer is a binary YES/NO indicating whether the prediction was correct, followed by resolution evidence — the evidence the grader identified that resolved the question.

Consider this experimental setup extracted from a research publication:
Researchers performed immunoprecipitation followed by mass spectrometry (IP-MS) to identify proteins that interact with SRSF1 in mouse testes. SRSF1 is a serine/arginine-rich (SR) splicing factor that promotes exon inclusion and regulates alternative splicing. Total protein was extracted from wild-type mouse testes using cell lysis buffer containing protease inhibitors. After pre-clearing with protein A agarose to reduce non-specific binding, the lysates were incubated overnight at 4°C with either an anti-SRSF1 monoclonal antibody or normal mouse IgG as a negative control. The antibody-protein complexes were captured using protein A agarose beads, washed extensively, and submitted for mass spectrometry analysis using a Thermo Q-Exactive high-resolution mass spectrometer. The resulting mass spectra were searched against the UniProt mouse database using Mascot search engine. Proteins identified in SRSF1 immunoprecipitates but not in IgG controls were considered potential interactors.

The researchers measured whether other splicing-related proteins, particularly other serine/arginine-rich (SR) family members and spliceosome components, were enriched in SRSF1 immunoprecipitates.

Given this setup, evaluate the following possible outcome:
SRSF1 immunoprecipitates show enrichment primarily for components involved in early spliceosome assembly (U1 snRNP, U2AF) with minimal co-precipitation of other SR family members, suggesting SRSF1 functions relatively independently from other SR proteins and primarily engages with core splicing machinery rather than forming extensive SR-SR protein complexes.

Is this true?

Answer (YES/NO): NO